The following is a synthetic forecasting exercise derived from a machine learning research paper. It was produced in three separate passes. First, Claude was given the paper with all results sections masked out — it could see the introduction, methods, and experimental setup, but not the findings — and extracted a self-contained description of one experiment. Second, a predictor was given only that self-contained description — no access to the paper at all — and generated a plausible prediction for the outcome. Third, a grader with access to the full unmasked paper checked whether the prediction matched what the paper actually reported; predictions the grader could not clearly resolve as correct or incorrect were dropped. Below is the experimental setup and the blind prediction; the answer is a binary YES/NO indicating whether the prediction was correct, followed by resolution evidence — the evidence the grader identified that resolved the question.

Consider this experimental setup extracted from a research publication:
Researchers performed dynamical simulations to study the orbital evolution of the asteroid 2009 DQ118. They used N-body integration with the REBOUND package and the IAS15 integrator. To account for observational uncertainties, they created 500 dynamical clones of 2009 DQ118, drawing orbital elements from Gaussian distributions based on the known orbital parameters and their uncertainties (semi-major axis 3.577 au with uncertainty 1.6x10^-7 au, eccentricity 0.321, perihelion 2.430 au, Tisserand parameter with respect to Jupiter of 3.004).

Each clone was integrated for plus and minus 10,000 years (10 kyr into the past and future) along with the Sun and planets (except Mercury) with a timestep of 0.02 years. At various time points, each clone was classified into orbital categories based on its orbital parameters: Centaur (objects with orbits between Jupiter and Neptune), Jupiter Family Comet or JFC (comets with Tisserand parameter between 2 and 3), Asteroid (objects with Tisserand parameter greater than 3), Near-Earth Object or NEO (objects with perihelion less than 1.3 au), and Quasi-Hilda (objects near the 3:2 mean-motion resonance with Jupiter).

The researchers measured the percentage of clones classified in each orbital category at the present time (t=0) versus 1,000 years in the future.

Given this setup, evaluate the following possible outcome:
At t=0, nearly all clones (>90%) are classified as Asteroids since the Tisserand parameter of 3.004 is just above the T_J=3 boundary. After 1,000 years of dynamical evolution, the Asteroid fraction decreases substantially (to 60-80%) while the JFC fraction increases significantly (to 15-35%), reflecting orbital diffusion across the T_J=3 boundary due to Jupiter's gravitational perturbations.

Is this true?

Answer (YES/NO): NO